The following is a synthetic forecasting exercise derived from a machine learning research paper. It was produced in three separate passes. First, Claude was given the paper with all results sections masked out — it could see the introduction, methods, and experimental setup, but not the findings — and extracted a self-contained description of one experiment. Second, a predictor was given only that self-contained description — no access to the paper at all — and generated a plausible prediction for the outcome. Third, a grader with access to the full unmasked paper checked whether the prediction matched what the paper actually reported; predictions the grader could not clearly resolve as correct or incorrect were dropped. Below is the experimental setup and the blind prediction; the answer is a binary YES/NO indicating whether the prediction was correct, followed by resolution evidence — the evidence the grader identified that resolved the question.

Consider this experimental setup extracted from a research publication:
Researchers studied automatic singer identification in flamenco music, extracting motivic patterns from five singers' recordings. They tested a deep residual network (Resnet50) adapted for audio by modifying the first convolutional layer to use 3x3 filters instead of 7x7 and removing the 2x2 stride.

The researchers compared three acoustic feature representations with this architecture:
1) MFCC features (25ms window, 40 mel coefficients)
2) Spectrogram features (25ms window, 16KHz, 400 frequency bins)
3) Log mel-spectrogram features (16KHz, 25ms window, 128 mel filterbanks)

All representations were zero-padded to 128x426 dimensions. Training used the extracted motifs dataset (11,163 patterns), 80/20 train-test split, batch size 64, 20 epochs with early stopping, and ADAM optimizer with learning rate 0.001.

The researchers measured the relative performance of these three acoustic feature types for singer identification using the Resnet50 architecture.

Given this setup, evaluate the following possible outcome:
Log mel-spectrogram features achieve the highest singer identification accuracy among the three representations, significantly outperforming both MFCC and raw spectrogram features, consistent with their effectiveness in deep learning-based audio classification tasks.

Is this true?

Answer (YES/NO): YES